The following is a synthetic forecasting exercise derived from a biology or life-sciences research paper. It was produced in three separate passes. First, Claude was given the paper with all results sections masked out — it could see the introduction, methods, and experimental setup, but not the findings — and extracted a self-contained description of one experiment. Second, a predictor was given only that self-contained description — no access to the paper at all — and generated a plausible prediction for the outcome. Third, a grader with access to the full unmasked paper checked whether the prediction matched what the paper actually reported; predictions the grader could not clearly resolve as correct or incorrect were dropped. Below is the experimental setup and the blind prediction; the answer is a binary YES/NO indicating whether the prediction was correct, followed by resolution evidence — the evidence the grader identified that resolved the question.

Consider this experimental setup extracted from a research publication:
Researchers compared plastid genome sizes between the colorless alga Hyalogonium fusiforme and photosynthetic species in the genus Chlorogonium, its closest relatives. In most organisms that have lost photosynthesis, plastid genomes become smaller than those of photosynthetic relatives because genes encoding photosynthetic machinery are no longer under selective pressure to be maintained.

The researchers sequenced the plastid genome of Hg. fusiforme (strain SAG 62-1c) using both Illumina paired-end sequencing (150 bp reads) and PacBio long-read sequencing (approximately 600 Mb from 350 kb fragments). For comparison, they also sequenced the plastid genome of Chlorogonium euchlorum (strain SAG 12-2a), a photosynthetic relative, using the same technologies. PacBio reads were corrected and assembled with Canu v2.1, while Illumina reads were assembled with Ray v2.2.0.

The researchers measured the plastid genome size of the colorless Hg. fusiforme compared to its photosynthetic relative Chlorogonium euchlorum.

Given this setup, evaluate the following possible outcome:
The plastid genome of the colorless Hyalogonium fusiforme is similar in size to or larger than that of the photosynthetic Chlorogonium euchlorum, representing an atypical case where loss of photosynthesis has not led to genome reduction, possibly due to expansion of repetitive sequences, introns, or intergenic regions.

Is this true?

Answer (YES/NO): YES